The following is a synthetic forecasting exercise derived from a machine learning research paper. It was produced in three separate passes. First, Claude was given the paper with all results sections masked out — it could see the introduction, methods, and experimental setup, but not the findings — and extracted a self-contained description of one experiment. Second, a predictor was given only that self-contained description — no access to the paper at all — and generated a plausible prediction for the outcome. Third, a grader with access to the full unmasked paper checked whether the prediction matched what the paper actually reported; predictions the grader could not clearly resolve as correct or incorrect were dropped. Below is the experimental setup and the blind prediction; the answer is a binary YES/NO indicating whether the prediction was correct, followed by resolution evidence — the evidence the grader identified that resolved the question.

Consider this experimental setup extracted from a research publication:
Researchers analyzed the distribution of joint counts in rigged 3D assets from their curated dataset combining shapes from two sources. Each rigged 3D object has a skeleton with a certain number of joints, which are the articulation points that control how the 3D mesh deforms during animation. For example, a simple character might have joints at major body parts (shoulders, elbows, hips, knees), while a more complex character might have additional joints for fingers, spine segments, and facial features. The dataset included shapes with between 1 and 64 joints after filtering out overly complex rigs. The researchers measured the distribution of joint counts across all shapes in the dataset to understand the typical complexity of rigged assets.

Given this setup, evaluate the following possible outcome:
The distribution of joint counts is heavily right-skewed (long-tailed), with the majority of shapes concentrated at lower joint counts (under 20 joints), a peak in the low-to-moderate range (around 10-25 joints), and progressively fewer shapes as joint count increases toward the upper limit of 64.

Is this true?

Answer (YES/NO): NO